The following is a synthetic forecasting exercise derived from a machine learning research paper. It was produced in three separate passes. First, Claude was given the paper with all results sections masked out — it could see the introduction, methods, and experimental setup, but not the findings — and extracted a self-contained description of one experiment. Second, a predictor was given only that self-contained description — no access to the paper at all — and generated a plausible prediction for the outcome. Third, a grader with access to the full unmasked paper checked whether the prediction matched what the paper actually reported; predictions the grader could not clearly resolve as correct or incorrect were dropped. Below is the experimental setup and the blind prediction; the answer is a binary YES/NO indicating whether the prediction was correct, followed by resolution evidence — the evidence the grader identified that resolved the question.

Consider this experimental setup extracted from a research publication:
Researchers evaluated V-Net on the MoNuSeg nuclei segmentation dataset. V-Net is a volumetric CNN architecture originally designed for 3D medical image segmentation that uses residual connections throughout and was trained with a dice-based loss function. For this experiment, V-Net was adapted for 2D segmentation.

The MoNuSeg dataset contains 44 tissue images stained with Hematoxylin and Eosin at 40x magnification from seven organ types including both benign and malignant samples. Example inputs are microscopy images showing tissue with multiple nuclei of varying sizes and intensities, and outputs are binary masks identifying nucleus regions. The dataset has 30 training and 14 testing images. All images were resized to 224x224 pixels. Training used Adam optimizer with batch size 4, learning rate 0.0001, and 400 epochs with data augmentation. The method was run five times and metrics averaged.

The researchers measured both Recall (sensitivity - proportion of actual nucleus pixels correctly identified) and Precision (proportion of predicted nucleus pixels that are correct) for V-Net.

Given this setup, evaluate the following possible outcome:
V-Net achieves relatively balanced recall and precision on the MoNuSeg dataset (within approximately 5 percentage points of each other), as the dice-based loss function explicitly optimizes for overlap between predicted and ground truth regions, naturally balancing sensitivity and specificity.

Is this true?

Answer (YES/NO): NO